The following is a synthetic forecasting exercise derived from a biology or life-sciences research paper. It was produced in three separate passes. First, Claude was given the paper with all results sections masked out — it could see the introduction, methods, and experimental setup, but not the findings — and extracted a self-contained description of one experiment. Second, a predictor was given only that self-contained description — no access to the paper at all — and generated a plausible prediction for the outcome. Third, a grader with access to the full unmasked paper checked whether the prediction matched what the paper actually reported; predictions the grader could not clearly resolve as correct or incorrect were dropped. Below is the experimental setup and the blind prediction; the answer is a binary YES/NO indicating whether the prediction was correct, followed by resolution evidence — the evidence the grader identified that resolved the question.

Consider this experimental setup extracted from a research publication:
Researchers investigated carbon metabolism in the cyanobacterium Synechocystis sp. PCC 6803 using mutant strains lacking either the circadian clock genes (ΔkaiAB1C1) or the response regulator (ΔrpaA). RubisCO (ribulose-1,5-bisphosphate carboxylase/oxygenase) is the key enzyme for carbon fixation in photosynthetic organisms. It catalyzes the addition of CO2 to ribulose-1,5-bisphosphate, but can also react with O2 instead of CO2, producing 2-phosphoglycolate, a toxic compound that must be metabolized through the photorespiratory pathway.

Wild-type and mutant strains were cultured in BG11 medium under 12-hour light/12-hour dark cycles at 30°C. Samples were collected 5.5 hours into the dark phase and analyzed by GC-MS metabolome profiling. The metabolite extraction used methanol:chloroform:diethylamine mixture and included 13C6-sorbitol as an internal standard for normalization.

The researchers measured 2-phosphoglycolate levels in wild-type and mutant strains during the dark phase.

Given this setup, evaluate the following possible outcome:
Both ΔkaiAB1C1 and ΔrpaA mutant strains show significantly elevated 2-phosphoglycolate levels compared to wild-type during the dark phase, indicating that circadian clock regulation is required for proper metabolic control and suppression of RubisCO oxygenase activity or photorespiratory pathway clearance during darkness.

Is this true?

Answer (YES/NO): NO